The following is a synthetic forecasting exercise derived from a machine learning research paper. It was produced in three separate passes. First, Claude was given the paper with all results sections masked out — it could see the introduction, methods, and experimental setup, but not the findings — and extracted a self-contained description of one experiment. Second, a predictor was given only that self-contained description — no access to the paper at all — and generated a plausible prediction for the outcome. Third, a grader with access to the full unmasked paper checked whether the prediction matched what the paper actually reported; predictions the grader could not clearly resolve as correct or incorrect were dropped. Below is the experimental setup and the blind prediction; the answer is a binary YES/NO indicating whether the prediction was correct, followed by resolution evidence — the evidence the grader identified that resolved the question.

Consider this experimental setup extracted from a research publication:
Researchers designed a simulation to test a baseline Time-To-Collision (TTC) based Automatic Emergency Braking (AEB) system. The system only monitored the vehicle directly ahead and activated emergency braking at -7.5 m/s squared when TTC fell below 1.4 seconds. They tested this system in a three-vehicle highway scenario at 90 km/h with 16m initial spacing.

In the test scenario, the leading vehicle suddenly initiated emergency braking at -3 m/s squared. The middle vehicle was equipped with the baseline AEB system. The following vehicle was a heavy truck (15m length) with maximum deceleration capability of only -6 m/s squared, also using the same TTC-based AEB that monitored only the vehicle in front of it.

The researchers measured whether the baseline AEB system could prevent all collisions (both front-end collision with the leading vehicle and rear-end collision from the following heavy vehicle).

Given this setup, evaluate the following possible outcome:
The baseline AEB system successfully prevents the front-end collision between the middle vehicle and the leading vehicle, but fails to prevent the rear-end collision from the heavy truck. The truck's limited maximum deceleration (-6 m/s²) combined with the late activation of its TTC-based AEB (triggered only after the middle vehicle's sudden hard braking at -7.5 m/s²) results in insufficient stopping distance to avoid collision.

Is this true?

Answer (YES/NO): YES